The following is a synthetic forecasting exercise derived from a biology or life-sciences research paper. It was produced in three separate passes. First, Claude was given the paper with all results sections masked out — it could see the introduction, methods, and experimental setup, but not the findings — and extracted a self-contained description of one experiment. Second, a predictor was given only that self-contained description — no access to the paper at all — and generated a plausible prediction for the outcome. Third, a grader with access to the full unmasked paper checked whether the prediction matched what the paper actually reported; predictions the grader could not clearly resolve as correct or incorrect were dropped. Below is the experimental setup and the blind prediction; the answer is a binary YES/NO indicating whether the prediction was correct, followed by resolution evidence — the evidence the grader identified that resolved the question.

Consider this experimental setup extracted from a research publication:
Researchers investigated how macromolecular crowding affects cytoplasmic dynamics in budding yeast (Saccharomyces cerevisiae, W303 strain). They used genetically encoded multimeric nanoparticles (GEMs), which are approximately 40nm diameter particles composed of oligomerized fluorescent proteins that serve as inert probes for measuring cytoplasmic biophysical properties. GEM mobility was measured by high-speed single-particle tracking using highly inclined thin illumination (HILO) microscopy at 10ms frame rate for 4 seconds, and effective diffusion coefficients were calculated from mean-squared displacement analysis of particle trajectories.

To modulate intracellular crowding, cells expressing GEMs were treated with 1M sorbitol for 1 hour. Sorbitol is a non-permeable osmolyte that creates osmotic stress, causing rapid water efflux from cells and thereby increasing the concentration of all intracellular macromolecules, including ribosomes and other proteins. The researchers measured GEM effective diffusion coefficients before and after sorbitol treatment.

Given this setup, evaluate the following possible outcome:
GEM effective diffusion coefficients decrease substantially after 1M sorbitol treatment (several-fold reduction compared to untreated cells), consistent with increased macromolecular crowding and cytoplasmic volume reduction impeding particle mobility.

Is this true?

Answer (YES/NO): YES